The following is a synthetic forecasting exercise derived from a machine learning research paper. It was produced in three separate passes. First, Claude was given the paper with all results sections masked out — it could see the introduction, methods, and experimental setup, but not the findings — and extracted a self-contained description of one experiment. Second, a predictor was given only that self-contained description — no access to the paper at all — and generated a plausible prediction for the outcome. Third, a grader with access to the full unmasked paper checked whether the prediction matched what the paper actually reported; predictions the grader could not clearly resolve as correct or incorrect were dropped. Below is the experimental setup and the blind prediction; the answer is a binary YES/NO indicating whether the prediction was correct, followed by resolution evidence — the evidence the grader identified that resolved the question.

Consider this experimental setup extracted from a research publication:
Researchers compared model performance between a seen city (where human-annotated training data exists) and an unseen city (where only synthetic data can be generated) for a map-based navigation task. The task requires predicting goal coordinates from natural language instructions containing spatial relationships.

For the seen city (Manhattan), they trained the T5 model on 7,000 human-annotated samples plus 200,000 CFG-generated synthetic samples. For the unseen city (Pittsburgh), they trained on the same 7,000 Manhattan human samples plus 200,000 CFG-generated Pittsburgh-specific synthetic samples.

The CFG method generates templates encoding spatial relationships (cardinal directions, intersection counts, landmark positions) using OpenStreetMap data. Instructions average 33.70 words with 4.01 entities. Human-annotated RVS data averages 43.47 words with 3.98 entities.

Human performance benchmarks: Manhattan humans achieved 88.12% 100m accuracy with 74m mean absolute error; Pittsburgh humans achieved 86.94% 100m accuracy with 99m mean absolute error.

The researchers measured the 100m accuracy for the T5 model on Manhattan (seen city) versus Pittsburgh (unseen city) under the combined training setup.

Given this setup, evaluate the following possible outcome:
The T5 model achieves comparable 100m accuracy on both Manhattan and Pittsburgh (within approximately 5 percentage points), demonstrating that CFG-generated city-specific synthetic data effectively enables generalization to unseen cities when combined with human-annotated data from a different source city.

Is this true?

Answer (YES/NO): YES